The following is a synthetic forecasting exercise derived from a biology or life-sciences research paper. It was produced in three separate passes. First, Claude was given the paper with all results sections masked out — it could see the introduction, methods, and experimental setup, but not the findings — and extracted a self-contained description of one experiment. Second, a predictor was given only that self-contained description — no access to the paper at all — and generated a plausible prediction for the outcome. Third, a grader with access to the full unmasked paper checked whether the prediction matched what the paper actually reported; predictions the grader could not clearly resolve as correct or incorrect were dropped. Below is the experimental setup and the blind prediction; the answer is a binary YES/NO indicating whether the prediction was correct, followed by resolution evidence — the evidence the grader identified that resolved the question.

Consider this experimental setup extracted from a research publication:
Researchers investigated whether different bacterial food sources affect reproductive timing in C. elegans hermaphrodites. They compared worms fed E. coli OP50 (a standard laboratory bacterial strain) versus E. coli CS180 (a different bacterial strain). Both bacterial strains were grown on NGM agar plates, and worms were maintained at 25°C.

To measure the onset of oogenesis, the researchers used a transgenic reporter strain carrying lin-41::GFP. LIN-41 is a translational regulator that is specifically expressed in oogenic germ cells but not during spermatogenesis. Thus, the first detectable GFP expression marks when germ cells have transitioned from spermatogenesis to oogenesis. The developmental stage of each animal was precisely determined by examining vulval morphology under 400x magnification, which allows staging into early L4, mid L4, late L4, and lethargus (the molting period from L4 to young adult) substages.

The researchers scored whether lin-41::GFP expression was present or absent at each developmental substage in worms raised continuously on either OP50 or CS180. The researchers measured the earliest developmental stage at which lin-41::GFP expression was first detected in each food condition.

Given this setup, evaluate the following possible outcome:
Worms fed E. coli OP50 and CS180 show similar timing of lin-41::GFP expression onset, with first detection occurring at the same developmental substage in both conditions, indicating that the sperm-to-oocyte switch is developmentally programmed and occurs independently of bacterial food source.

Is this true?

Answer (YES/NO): NO